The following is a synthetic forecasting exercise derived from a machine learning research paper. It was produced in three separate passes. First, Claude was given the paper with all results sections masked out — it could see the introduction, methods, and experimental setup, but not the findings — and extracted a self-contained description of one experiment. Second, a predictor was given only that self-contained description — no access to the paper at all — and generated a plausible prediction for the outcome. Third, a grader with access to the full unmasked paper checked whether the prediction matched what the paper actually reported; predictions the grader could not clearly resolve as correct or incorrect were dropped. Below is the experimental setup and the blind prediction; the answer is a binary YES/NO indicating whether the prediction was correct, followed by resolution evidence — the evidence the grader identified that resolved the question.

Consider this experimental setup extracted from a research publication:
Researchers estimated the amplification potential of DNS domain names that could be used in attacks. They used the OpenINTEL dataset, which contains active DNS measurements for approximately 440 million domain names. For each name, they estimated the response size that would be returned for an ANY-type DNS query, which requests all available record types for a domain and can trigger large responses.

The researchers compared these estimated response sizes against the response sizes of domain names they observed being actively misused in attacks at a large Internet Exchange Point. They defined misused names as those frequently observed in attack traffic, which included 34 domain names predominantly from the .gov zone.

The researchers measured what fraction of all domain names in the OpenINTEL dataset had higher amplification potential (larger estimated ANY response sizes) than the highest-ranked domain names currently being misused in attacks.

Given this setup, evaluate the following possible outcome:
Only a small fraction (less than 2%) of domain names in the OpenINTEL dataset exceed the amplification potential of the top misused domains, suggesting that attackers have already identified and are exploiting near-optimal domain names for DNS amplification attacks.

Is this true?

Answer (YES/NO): NO